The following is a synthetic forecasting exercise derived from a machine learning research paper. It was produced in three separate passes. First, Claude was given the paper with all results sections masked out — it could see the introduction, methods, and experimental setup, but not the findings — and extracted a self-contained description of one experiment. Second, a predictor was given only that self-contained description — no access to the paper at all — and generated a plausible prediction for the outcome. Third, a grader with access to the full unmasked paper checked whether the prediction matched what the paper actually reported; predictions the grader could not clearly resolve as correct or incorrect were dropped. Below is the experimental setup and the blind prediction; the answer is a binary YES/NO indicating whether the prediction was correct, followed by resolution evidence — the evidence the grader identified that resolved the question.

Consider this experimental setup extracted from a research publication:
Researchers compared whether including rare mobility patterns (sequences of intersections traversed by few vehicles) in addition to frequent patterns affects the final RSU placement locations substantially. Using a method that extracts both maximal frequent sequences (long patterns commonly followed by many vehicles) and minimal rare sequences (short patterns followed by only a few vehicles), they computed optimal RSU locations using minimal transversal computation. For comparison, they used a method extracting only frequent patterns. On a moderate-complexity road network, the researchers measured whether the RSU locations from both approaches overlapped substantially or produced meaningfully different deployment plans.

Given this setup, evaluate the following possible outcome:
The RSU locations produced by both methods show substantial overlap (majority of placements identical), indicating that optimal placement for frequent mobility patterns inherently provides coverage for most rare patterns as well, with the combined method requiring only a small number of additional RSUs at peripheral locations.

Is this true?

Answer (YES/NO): NO